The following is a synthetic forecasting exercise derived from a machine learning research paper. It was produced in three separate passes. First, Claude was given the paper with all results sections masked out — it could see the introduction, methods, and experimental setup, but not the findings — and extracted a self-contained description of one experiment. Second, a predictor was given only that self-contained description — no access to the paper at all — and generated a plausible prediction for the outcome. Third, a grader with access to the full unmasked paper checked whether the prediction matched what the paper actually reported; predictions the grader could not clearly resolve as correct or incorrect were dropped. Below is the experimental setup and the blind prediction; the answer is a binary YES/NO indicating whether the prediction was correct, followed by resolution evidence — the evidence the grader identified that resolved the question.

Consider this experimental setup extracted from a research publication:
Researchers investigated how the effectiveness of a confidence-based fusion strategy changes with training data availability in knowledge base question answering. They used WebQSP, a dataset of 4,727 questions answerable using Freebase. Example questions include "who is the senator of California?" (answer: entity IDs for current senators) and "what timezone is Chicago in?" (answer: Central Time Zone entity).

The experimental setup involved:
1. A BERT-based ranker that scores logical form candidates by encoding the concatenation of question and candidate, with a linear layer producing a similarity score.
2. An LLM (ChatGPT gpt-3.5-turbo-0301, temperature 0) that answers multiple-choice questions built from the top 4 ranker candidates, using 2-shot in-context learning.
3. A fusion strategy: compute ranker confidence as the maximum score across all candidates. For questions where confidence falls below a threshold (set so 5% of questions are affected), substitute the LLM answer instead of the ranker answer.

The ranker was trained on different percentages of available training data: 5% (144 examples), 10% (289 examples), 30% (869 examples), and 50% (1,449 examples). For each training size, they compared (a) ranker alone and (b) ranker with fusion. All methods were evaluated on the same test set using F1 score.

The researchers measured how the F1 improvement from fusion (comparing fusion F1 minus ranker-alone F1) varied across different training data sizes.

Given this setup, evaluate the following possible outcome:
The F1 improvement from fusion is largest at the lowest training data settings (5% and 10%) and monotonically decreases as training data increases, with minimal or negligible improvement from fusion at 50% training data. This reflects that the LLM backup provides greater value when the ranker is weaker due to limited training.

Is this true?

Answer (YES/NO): NO